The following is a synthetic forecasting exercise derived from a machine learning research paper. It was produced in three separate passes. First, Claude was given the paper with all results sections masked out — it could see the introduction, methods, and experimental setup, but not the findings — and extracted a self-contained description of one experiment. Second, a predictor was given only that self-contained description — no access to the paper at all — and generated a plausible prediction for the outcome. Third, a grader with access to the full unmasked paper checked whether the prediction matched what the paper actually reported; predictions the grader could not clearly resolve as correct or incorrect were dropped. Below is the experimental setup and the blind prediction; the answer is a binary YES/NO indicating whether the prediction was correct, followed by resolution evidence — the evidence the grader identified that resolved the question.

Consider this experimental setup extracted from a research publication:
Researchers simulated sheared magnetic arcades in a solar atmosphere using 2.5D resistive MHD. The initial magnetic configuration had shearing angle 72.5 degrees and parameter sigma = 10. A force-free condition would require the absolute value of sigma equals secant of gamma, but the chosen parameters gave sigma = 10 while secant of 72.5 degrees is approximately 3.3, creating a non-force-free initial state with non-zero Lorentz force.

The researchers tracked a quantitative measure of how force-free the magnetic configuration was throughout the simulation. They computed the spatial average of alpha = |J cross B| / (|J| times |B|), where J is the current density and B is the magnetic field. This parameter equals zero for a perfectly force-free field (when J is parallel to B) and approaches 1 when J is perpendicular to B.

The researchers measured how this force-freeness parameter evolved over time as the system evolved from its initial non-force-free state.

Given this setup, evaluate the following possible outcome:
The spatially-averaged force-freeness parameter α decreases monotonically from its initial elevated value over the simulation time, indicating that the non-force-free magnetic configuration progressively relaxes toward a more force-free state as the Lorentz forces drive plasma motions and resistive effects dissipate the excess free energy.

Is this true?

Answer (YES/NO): NO